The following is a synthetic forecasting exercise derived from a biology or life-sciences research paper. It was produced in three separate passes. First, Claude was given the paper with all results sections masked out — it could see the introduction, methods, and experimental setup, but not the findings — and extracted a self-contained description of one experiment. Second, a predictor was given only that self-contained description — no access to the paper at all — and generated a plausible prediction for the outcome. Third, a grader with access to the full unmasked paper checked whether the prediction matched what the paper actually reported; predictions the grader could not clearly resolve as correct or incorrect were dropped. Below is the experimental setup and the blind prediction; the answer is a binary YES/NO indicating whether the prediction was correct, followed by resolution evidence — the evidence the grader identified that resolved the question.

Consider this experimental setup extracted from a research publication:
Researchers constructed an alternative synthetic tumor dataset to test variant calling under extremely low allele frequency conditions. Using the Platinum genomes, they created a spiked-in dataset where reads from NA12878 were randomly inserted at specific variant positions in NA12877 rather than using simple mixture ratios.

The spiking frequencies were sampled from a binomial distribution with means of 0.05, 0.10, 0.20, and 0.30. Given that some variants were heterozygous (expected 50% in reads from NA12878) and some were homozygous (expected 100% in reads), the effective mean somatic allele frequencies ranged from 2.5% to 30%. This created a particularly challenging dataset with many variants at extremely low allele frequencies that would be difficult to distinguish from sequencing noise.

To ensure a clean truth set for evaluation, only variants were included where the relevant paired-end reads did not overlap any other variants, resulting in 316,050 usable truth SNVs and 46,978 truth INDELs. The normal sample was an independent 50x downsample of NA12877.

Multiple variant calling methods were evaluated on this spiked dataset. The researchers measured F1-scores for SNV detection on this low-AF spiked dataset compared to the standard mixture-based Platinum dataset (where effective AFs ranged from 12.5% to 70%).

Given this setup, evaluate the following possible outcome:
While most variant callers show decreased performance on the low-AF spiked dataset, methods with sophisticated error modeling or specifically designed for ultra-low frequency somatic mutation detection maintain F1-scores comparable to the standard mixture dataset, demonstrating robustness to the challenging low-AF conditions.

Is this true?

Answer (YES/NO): NO